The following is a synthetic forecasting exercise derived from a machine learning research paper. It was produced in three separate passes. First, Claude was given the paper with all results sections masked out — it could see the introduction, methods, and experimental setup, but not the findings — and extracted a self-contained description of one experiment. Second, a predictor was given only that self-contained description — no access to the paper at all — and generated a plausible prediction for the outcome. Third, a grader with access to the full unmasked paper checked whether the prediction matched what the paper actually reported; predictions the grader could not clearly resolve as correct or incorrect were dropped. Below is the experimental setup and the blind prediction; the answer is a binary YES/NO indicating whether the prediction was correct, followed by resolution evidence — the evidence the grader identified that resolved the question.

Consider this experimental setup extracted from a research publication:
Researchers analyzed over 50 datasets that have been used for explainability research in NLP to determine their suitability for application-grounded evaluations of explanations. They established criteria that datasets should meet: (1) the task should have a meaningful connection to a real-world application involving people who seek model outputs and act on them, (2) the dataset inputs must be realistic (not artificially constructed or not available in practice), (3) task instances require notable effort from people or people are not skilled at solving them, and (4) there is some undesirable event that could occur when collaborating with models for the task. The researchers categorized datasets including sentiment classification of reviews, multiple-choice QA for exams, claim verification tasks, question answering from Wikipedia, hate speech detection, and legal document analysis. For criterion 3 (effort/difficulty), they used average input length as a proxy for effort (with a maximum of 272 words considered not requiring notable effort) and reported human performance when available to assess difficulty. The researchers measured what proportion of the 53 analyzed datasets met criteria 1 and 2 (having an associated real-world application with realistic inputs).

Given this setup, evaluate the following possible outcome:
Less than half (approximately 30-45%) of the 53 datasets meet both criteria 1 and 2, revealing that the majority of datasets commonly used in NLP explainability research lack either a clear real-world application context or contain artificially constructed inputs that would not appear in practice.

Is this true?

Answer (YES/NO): NO